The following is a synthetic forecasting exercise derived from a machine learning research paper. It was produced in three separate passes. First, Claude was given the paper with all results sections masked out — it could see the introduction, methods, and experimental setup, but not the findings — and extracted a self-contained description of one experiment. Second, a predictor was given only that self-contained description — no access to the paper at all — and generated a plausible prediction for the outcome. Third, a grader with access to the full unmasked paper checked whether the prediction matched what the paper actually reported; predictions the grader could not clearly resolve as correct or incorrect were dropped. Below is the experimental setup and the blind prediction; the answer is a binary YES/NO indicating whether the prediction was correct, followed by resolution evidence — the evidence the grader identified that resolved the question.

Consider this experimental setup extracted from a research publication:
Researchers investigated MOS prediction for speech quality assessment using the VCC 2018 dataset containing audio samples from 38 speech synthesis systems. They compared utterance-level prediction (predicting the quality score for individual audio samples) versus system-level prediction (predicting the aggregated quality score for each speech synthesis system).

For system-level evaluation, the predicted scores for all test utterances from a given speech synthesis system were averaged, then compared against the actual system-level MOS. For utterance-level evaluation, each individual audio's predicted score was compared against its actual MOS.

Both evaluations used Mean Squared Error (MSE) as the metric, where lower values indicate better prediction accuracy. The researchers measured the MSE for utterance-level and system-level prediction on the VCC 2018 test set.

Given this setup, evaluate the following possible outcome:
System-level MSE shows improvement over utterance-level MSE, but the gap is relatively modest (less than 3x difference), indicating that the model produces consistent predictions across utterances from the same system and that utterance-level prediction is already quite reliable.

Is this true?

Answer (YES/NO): NO